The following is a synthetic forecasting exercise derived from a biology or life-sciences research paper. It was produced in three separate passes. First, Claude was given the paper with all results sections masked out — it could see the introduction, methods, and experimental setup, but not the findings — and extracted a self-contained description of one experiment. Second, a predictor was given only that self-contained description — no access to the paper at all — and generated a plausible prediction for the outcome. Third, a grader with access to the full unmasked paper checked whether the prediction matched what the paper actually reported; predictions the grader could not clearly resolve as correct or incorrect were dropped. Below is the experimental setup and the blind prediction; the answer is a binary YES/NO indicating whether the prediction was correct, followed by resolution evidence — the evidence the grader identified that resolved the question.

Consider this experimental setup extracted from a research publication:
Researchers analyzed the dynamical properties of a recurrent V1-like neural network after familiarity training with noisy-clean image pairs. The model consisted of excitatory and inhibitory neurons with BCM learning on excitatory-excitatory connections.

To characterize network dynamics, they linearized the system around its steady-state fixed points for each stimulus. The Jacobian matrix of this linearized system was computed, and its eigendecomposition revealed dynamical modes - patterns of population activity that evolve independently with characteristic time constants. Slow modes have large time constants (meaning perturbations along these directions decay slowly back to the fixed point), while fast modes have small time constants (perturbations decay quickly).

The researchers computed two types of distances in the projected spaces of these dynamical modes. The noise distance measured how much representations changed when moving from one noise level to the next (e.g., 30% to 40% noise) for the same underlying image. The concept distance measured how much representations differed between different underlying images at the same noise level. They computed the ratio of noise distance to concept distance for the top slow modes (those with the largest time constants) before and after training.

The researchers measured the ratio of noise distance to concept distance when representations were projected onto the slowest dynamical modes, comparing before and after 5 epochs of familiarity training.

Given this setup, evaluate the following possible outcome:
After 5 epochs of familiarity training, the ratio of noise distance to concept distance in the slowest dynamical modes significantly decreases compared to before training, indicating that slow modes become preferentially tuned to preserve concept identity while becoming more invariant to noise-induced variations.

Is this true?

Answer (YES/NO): YES